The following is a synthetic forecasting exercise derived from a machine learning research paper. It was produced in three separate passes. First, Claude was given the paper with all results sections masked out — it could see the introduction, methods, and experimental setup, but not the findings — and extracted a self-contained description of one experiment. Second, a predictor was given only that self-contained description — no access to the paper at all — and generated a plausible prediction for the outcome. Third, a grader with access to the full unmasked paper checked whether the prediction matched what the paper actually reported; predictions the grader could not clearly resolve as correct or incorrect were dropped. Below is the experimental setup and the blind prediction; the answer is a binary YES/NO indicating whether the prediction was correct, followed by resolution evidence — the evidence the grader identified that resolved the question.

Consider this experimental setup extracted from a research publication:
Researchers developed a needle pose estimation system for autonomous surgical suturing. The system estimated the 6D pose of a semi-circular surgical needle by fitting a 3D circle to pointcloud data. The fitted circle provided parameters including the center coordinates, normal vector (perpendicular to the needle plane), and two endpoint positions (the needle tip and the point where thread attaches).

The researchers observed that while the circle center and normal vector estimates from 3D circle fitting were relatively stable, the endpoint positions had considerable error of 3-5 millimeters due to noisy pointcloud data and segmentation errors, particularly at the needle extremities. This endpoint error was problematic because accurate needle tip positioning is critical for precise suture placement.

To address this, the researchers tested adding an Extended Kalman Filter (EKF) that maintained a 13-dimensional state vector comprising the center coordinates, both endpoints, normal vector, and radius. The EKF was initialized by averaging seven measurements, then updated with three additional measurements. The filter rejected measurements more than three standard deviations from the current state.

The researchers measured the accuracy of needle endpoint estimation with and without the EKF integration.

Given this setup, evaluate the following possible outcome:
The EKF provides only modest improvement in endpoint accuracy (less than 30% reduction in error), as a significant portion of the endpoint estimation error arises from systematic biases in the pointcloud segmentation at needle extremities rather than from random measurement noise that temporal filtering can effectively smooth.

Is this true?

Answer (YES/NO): NO